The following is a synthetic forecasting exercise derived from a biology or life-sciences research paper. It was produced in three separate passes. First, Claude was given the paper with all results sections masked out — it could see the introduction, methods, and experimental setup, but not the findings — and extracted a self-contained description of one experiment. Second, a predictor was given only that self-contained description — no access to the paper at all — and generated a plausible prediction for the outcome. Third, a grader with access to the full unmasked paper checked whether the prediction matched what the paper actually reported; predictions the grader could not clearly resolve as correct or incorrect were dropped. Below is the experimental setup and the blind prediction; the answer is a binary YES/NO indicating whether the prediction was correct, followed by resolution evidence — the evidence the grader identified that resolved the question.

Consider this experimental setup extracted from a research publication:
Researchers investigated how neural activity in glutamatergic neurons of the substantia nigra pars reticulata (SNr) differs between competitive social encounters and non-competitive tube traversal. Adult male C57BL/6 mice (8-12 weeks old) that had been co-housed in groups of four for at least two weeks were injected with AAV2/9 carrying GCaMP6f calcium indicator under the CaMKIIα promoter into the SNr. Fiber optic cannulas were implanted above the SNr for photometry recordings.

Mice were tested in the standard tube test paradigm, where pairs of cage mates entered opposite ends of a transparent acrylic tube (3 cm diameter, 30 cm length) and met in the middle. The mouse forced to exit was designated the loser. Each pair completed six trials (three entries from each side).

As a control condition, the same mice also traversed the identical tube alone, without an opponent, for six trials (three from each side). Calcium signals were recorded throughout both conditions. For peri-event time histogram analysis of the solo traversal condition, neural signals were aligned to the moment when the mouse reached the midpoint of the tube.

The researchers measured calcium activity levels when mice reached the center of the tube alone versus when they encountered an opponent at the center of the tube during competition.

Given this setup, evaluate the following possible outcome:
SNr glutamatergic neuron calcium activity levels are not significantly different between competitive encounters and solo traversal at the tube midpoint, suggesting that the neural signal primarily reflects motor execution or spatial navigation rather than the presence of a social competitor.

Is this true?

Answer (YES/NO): NO